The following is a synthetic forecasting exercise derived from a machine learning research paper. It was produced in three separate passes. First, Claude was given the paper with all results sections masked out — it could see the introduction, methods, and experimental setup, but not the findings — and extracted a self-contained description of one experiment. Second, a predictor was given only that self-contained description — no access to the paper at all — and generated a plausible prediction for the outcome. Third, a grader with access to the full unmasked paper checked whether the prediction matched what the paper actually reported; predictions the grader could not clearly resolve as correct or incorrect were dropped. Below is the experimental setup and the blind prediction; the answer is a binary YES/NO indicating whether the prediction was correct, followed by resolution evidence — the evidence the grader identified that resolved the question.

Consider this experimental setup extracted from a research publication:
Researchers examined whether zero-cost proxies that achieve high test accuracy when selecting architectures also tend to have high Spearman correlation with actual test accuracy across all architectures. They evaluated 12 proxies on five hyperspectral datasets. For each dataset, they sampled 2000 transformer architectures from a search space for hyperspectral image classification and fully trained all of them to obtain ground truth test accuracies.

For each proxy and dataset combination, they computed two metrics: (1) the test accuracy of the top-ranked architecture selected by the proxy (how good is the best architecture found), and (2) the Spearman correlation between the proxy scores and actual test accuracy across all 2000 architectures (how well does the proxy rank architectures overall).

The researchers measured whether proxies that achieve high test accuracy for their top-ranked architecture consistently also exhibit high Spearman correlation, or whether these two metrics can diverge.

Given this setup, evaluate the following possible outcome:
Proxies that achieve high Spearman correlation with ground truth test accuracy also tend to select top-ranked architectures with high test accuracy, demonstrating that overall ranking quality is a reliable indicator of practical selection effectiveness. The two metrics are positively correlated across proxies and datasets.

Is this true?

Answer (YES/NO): NO